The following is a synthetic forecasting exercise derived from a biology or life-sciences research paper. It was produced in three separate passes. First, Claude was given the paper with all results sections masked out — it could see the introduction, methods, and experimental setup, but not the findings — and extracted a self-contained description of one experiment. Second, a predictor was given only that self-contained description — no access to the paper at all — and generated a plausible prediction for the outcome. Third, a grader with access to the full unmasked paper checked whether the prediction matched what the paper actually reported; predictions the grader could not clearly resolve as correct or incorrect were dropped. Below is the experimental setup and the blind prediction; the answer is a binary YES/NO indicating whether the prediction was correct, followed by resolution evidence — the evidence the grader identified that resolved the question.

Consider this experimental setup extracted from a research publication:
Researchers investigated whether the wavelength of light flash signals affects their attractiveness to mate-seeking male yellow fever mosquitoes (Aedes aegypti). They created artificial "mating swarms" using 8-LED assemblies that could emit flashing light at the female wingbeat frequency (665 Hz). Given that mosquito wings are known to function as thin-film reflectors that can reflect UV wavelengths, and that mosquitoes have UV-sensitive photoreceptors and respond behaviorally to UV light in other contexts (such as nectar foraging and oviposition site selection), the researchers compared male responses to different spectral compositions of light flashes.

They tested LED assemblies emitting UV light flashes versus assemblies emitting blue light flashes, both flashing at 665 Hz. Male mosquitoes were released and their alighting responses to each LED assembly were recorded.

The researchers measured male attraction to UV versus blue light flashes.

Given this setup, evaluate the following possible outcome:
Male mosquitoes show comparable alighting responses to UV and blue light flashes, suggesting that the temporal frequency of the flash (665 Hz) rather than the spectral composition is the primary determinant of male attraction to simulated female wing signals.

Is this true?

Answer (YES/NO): YES